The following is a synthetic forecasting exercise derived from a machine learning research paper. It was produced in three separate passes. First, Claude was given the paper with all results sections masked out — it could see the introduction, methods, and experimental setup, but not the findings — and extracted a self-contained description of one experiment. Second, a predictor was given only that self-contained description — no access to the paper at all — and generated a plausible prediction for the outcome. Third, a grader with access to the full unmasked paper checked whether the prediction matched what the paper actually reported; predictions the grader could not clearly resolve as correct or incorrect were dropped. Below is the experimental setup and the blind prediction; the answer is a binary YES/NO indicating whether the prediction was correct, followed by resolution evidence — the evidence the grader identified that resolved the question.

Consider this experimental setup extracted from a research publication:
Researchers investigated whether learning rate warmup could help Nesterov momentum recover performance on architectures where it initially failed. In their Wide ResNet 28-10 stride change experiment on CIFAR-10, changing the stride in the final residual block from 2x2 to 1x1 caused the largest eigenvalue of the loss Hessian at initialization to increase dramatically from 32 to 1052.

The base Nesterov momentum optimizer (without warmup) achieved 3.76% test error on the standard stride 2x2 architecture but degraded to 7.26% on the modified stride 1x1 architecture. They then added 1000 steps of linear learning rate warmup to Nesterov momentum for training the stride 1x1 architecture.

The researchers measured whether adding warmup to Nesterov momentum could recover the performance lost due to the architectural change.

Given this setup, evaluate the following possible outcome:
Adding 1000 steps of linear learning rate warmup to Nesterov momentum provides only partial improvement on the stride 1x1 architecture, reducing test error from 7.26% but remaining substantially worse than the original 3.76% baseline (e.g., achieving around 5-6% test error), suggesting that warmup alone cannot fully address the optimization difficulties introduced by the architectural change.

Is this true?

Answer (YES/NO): NO